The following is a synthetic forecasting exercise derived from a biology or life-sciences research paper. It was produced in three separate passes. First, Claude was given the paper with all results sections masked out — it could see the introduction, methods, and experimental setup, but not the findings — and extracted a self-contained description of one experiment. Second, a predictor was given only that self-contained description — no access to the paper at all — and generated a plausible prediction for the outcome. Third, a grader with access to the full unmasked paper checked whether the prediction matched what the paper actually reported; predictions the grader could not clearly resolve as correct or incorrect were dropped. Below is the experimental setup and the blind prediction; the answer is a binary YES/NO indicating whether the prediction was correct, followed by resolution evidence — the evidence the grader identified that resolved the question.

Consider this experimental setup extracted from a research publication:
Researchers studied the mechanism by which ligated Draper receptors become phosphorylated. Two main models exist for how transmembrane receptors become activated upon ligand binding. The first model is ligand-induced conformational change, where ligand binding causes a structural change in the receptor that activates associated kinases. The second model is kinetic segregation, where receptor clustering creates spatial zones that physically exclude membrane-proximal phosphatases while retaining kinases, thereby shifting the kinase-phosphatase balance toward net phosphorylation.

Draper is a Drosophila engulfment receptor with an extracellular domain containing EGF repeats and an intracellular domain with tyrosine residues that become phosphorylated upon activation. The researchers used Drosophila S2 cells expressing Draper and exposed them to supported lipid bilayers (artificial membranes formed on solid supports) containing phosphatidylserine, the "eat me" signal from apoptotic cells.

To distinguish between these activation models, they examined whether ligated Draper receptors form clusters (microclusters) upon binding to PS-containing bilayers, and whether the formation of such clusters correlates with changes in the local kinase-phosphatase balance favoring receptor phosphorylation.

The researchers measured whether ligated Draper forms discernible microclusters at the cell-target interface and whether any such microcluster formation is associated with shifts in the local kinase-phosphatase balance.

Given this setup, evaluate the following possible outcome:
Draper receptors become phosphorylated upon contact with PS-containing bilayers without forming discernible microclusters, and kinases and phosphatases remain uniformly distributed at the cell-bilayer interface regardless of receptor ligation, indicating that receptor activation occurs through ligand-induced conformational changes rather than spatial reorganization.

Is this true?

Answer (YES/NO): NO